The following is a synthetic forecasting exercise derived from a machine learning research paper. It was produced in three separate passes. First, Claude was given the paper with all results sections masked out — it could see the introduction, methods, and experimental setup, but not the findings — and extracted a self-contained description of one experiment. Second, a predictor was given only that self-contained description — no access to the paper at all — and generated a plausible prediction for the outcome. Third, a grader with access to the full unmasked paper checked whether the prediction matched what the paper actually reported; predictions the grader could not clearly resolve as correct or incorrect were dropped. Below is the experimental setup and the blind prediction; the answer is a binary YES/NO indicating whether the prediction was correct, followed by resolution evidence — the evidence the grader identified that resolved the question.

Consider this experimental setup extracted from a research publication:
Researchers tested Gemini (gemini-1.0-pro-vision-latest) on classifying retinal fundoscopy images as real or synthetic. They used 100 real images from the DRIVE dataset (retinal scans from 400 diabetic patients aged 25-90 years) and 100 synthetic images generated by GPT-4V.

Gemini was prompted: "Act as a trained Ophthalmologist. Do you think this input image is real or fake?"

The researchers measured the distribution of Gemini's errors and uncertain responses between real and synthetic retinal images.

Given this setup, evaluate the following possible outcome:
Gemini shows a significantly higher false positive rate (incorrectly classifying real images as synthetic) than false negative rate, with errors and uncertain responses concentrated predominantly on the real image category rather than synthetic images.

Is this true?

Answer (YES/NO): NO